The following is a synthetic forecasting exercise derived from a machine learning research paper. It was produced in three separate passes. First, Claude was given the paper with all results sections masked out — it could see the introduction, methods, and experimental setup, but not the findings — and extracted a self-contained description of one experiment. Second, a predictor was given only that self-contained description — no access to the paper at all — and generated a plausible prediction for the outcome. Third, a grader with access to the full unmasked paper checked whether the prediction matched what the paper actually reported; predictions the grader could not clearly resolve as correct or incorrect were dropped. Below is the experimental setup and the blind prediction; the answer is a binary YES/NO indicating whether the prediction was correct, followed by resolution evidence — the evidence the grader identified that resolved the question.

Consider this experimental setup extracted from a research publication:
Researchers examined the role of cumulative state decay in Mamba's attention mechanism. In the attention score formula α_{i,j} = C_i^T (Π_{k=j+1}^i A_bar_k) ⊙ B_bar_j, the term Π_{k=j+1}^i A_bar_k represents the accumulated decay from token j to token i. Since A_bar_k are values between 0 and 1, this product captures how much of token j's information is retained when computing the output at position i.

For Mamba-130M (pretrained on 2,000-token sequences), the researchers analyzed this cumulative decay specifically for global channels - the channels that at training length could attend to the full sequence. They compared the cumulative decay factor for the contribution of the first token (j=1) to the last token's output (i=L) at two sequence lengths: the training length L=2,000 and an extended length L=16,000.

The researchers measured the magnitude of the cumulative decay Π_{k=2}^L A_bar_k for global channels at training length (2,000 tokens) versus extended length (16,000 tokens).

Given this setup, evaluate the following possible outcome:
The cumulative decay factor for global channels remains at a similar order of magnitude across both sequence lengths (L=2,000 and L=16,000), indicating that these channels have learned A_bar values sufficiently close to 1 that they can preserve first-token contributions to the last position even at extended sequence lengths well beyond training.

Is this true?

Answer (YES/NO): NO